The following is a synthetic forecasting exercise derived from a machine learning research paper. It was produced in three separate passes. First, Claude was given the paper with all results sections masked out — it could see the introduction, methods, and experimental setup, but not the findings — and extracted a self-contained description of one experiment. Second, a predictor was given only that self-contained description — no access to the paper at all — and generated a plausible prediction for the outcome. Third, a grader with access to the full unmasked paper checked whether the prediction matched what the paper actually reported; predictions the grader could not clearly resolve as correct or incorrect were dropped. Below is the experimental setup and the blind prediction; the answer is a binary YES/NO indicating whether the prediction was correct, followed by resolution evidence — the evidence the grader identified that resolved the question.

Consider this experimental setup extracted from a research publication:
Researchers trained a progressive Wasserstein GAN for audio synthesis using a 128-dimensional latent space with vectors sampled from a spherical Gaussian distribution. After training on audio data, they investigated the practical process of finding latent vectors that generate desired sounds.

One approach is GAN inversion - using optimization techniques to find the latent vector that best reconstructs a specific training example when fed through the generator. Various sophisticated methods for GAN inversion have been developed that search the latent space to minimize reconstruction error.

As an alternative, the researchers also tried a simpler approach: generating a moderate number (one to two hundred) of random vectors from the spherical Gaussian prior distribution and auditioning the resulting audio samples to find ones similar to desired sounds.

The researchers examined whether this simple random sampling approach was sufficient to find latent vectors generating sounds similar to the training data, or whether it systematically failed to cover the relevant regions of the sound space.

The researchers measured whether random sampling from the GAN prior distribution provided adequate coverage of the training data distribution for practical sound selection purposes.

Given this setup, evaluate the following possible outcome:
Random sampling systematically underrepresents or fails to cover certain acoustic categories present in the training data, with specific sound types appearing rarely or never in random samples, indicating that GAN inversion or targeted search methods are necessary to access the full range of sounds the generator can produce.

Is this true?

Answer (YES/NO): NO